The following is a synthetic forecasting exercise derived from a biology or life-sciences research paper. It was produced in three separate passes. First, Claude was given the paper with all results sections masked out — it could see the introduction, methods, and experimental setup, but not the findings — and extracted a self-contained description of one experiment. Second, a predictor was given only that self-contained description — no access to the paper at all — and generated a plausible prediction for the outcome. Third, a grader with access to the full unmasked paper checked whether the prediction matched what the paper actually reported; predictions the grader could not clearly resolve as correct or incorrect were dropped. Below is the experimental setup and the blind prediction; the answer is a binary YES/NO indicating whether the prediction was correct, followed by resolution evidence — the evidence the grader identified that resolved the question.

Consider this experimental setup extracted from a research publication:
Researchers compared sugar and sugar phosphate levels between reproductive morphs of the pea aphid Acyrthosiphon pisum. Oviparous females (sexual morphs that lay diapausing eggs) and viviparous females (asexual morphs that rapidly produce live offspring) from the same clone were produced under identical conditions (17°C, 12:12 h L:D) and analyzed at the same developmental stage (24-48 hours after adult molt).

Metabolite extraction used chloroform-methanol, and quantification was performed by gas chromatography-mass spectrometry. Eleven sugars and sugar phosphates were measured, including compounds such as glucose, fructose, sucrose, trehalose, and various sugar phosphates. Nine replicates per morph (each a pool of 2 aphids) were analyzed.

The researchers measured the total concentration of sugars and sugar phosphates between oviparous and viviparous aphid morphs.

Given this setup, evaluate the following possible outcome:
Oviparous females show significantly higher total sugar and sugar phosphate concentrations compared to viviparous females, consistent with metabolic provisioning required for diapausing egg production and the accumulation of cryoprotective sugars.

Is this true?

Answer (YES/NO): YES